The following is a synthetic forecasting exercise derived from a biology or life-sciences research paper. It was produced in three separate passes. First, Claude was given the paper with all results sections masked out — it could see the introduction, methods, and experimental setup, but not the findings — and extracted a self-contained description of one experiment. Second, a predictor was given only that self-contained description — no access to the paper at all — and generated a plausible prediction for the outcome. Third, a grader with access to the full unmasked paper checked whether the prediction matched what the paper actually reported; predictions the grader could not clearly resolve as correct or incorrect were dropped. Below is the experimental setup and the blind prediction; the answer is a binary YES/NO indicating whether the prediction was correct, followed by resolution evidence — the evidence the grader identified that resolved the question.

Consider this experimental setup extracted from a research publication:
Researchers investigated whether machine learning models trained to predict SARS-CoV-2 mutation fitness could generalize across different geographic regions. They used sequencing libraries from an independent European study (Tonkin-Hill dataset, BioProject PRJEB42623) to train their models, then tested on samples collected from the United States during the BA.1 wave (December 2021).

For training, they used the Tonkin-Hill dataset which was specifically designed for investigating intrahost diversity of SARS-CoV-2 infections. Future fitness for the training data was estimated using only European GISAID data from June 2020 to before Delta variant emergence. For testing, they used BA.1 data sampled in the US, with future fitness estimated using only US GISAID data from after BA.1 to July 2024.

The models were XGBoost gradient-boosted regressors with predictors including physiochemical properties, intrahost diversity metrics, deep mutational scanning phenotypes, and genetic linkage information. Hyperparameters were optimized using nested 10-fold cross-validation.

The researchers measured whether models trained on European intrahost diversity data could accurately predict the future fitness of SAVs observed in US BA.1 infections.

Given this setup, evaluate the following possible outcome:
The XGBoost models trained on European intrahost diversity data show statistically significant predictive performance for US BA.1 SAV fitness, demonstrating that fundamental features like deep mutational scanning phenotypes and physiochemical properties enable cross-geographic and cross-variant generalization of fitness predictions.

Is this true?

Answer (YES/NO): NO